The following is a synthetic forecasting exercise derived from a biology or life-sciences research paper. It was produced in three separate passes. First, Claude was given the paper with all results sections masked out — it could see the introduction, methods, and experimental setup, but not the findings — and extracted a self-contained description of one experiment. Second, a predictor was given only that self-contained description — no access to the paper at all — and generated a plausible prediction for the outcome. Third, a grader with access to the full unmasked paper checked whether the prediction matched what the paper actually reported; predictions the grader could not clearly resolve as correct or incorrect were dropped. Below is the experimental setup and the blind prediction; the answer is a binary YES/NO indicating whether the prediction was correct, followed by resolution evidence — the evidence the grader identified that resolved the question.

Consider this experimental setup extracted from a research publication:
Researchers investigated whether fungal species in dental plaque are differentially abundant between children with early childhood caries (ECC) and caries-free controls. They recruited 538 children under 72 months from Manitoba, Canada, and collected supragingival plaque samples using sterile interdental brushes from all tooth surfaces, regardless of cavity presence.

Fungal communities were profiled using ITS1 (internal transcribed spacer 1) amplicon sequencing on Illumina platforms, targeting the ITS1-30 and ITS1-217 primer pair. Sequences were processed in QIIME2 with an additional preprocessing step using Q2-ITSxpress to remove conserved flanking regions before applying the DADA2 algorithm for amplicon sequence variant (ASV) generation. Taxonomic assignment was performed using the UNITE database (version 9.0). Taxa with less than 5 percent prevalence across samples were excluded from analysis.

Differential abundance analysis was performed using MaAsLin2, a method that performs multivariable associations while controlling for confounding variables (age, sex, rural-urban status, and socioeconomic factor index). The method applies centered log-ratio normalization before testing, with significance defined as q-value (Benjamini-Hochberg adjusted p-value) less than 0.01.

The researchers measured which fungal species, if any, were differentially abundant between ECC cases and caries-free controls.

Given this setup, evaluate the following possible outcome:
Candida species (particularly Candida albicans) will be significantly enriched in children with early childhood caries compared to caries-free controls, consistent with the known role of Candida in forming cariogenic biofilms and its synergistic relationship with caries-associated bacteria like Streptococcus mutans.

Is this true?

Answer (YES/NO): NO